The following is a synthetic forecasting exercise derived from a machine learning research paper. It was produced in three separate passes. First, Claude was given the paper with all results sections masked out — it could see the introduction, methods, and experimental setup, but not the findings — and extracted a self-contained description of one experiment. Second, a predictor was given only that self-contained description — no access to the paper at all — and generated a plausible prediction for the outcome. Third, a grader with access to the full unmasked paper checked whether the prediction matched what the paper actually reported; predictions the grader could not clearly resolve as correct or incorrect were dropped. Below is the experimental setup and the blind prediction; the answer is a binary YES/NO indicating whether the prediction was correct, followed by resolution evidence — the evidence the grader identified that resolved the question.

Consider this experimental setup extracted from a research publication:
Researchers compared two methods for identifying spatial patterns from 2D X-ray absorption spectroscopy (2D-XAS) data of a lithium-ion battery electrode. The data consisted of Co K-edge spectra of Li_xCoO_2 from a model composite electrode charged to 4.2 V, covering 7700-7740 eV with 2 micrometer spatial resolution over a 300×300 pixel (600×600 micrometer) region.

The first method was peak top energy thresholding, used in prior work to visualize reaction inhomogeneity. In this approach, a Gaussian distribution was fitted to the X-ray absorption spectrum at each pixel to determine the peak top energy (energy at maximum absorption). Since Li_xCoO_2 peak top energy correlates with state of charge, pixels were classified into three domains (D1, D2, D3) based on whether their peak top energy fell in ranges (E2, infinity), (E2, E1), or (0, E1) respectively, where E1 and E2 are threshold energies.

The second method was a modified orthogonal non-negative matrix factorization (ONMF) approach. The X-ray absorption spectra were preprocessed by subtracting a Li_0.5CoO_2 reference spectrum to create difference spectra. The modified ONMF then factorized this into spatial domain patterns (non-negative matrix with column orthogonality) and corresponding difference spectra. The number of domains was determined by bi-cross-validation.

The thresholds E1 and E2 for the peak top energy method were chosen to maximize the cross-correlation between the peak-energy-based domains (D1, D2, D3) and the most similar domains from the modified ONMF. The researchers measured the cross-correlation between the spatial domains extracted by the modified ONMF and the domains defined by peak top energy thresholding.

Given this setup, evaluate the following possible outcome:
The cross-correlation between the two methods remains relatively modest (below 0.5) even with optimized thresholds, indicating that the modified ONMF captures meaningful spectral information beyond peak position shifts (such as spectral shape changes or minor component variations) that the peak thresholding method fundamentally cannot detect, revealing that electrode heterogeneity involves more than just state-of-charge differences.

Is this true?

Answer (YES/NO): NO